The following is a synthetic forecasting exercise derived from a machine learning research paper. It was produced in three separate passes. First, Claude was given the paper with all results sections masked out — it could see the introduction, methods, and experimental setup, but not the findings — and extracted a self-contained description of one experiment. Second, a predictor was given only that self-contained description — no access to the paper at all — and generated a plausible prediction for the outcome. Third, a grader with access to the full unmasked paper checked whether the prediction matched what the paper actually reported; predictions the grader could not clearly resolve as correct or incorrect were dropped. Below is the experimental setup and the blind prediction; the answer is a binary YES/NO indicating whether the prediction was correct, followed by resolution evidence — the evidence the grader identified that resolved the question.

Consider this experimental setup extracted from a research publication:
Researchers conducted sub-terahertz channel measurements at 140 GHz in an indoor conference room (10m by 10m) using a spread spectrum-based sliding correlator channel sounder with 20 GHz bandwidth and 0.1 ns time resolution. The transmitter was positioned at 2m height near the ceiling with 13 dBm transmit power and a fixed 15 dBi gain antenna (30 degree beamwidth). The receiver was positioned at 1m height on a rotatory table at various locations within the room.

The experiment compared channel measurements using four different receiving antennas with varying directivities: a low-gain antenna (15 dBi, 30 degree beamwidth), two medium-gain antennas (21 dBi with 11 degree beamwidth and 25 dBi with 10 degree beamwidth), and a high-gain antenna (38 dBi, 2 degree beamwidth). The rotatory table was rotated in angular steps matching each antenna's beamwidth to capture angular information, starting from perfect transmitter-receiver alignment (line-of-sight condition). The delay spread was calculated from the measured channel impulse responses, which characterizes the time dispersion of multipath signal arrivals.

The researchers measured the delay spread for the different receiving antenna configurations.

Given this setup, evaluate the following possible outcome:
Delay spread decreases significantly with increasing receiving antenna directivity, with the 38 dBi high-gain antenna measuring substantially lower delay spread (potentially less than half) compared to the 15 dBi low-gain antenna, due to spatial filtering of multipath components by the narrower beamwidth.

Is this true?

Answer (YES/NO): YES